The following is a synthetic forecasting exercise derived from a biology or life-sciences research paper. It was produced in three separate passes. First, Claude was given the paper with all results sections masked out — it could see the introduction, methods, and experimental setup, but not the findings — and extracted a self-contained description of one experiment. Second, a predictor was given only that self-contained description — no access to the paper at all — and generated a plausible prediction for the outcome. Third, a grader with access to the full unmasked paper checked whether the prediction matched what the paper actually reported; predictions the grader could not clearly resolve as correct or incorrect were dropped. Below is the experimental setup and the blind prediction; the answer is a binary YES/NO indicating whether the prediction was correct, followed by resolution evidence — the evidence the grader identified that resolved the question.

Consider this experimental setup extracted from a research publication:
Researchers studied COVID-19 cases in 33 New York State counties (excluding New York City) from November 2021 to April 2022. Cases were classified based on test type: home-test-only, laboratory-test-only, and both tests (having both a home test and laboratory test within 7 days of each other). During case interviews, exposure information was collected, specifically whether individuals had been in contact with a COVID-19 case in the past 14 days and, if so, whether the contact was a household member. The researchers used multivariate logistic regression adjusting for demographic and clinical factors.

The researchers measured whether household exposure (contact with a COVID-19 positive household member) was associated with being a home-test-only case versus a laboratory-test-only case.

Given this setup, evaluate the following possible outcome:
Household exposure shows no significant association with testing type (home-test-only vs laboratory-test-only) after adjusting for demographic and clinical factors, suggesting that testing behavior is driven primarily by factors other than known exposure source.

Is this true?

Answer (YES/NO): NO